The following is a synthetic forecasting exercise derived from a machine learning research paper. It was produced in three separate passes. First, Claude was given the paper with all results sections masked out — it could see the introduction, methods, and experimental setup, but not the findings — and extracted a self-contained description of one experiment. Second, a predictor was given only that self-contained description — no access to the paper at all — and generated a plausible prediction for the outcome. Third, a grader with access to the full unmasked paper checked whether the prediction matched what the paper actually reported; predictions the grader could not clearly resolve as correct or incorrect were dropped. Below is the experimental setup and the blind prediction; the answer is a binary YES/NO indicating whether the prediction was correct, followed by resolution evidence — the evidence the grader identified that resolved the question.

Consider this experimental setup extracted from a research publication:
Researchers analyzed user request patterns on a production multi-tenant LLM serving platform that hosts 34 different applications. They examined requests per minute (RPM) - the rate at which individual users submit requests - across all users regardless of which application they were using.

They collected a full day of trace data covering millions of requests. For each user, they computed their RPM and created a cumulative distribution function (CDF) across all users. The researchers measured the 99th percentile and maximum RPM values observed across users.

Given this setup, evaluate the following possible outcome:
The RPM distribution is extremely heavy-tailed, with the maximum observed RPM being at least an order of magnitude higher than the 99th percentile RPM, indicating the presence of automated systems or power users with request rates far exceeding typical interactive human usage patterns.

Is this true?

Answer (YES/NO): YES